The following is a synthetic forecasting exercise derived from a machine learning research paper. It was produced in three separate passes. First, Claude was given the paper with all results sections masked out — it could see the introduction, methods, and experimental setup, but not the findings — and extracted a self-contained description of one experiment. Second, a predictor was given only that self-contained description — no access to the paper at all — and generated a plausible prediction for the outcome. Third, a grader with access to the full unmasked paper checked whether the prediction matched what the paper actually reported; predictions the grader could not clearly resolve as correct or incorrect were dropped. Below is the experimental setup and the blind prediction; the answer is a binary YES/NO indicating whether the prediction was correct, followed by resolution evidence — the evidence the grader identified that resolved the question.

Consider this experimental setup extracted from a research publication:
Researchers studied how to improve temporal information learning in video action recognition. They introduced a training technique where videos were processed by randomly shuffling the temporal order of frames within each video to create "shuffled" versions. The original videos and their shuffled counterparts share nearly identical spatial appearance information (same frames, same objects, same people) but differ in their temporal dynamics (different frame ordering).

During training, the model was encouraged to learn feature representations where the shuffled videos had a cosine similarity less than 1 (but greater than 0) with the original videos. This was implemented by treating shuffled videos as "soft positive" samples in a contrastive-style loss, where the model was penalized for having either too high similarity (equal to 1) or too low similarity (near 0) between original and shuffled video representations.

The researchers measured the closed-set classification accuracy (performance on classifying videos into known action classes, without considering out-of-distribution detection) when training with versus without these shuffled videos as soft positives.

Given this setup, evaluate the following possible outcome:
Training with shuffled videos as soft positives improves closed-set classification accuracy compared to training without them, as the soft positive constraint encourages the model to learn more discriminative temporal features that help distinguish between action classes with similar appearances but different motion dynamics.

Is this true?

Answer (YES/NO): YES